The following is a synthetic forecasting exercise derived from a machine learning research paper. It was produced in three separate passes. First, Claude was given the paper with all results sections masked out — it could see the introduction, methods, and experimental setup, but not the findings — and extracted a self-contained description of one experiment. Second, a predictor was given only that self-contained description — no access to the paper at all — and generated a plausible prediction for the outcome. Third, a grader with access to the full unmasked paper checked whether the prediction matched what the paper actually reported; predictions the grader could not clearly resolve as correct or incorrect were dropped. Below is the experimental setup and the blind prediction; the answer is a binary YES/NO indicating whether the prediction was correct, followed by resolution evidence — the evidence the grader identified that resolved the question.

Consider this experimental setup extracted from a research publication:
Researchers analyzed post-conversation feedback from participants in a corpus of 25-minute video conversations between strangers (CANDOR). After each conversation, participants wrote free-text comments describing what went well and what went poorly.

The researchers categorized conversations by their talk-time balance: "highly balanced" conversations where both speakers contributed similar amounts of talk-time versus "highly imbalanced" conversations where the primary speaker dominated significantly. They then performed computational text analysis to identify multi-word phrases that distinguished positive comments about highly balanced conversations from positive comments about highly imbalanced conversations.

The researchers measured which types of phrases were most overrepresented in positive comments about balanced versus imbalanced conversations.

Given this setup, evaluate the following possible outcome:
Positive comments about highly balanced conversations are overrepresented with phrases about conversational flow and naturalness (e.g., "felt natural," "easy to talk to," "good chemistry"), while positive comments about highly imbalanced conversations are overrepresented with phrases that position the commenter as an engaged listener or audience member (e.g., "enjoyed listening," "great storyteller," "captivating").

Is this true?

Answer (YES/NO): NO